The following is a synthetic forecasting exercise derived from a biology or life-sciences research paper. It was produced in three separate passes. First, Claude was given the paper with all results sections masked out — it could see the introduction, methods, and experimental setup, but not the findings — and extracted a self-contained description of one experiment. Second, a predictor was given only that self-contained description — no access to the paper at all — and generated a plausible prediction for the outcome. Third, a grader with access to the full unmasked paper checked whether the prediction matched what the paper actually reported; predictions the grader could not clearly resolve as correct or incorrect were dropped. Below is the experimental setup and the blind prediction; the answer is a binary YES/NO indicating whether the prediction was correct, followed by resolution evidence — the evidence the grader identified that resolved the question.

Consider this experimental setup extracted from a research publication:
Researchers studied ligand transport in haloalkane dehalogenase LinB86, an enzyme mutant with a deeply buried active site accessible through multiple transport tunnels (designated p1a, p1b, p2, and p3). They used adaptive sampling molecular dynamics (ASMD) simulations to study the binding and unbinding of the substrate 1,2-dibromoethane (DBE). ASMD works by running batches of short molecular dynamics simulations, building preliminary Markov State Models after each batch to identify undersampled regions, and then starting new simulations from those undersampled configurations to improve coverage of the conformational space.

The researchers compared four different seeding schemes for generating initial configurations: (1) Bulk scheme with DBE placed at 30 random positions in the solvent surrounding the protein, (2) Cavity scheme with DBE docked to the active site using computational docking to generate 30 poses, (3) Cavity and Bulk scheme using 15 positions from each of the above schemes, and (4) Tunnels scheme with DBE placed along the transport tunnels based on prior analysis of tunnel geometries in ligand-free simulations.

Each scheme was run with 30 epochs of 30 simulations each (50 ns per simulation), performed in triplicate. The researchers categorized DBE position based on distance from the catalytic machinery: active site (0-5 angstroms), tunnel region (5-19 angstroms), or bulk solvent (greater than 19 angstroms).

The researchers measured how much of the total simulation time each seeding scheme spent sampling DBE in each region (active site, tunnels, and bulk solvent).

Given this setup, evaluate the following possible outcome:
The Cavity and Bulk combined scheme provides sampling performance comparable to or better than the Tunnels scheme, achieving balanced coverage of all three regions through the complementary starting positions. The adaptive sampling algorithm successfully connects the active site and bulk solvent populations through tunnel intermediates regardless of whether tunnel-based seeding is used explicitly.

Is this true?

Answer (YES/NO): NO